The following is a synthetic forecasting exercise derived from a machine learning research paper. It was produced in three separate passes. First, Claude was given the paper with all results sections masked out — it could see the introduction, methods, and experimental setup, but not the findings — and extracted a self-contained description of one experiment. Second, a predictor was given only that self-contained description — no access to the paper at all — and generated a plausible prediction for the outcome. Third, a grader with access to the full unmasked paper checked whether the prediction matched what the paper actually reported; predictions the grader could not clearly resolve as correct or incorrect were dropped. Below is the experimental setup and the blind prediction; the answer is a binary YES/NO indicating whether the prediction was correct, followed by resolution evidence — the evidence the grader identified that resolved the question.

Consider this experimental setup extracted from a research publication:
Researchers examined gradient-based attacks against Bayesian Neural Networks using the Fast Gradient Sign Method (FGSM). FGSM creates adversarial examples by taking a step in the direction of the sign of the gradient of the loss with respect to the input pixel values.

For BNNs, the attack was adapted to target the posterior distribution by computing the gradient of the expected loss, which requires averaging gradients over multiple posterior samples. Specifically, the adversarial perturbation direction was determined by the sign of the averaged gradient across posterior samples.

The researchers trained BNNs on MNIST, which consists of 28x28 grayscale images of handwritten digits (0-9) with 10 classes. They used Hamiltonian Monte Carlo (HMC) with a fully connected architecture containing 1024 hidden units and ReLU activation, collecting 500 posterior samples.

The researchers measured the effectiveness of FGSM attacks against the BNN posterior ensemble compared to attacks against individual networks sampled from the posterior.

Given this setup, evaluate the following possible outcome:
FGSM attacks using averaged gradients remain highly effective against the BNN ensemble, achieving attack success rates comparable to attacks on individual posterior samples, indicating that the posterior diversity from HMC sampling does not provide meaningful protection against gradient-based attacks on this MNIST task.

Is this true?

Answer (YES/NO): NO